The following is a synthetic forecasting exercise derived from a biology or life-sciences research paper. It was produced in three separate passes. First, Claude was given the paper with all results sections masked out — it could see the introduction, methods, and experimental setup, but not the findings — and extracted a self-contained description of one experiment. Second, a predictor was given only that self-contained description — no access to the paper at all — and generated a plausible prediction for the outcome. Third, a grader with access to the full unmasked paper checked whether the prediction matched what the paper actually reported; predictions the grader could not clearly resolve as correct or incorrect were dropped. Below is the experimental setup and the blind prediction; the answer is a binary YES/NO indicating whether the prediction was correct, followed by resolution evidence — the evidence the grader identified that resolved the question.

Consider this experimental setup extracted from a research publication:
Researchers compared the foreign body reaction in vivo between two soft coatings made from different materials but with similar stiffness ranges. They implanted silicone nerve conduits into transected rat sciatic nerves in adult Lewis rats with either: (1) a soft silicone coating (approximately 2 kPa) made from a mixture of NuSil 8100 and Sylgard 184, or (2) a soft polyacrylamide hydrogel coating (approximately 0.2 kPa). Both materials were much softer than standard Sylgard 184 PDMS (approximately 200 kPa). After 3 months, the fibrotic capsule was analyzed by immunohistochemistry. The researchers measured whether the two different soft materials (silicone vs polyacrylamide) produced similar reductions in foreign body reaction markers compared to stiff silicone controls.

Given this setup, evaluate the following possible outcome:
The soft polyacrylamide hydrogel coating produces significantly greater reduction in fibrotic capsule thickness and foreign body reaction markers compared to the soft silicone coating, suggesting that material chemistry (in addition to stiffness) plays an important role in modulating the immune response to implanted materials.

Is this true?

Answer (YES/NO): NO